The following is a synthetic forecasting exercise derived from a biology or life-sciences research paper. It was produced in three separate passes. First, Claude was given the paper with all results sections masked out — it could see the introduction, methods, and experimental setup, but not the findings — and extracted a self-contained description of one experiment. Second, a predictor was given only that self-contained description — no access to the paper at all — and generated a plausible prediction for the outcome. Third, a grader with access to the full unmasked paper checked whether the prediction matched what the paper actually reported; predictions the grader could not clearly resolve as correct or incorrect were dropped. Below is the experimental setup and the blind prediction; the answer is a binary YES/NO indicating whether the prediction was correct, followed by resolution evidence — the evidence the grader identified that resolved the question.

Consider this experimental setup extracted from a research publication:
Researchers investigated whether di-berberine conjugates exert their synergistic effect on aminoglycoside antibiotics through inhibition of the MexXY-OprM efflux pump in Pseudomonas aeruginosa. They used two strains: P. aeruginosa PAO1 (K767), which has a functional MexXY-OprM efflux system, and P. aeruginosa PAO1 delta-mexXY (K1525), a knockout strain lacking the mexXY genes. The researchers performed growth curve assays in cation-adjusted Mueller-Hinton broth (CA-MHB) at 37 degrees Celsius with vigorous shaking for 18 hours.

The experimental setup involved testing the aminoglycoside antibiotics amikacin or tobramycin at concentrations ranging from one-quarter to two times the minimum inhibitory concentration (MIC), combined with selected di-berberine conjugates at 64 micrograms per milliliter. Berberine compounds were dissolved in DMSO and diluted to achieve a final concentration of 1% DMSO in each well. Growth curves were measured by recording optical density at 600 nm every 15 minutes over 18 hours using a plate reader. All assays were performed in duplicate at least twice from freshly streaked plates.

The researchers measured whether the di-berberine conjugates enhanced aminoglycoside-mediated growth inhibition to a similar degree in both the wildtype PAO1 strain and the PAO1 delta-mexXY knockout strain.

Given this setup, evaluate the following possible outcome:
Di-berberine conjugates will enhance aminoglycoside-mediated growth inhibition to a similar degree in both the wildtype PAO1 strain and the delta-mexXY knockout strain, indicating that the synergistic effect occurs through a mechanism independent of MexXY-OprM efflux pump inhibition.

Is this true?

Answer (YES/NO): NO